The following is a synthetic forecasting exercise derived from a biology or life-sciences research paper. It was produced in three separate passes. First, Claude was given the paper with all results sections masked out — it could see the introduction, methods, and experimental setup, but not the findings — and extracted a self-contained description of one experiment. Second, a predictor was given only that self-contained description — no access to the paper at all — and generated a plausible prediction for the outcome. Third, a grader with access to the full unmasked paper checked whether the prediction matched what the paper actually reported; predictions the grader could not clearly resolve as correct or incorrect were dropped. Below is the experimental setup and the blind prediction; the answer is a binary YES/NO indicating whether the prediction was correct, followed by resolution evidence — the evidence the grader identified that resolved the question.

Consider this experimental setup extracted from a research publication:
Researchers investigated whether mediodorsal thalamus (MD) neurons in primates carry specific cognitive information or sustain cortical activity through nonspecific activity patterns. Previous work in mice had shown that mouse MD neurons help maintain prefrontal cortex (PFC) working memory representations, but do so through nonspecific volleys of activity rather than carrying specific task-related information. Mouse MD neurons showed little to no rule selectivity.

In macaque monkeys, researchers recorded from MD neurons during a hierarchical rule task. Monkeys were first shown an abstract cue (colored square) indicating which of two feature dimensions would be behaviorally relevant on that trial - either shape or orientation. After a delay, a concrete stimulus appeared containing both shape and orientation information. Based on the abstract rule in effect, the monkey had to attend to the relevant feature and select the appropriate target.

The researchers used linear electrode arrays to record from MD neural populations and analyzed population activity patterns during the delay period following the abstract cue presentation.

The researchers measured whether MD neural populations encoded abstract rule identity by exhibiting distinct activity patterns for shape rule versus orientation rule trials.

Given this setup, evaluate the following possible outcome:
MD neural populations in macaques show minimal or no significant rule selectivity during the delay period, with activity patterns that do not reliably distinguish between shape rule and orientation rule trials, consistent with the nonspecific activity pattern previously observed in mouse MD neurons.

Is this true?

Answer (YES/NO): NO